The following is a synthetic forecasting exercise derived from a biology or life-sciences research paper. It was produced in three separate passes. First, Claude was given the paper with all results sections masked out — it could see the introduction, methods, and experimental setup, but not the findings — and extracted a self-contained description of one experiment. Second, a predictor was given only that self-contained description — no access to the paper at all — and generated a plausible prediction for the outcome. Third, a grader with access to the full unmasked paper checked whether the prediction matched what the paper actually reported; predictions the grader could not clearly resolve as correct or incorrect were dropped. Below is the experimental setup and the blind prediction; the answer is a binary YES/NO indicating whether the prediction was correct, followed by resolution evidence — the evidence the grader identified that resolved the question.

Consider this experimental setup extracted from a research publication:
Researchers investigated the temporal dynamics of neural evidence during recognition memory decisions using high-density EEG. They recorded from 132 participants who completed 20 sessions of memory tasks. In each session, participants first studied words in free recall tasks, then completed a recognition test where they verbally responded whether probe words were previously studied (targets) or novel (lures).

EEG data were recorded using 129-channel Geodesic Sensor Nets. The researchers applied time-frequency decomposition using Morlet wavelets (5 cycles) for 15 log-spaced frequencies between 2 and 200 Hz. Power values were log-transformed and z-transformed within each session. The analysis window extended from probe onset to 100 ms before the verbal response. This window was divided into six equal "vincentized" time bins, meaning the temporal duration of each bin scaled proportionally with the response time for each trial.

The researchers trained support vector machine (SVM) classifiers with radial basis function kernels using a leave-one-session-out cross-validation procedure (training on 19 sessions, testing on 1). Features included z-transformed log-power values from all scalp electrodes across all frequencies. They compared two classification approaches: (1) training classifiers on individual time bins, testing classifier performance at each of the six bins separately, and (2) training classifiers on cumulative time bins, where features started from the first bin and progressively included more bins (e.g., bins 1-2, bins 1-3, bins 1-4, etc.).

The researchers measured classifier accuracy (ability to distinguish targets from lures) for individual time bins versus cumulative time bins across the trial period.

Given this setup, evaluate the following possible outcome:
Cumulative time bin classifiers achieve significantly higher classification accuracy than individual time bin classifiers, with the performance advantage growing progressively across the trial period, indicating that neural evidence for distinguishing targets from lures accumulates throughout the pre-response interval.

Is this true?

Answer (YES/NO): NO